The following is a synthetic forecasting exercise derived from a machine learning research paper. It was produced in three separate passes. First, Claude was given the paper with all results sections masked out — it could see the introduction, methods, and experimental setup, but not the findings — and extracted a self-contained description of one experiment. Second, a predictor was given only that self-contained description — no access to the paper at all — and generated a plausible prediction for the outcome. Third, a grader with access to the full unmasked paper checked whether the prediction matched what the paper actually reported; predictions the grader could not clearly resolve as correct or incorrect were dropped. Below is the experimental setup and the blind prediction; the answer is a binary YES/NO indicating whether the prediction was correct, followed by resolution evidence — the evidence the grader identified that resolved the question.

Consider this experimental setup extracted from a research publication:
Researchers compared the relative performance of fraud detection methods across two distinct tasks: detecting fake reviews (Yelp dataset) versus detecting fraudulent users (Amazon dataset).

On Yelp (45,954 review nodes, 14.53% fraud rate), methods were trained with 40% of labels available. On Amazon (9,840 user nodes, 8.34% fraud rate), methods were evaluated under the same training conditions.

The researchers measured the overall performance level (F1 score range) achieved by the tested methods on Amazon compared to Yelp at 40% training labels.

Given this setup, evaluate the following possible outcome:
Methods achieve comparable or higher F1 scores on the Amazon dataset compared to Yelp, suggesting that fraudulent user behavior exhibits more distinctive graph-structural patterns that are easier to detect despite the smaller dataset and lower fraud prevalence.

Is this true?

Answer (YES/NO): YES